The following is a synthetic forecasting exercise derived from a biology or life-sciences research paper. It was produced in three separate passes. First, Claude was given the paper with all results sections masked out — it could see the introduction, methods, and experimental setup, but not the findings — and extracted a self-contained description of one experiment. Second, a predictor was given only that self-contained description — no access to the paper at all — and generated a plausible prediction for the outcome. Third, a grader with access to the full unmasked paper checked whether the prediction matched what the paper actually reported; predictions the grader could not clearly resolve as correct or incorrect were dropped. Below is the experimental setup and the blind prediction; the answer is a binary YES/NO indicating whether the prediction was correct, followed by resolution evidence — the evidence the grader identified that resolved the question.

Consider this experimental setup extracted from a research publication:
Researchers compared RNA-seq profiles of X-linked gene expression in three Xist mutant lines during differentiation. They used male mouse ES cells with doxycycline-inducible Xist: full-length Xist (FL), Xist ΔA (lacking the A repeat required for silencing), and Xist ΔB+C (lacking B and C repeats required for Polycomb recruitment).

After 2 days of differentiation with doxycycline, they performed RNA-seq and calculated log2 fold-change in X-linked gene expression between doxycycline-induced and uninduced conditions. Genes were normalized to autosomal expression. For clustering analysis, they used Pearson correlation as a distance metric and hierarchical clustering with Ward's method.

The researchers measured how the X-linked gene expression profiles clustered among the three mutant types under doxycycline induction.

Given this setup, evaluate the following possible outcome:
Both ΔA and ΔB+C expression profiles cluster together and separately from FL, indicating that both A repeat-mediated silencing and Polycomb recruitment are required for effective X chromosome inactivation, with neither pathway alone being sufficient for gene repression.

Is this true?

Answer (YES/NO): NO